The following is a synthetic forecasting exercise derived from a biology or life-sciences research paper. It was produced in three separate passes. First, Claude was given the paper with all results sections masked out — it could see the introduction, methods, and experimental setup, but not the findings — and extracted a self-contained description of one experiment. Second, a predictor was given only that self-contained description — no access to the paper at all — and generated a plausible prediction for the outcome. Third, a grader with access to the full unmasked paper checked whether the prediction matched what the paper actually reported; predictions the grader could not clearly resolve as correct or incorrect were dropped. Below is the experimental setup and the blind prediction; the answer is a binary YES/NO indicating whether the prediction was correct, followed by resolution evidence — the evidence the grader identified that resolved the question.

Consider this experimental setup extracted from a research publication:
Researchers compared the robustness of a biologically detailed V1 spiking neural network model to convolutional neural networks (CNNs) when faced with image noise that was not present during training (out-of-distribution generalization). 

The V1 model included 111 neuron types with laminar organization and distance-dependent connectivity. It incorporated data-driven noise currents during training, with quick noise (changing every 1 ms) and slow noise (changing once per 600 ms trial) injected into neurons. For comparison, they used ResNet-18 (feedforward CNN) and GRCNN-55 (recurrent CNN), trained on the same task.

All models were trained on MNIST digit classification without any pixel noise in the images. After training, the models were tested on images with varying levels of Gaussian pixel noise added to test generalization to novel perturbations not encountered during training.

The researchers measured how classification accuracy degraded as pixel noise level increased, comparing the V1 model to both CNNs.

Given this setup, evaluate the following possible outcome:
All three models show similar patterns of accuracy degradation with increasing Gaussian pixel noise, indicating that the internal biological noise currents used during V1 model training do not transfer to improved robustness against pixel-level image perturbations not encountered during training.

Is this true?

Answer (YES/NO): NO